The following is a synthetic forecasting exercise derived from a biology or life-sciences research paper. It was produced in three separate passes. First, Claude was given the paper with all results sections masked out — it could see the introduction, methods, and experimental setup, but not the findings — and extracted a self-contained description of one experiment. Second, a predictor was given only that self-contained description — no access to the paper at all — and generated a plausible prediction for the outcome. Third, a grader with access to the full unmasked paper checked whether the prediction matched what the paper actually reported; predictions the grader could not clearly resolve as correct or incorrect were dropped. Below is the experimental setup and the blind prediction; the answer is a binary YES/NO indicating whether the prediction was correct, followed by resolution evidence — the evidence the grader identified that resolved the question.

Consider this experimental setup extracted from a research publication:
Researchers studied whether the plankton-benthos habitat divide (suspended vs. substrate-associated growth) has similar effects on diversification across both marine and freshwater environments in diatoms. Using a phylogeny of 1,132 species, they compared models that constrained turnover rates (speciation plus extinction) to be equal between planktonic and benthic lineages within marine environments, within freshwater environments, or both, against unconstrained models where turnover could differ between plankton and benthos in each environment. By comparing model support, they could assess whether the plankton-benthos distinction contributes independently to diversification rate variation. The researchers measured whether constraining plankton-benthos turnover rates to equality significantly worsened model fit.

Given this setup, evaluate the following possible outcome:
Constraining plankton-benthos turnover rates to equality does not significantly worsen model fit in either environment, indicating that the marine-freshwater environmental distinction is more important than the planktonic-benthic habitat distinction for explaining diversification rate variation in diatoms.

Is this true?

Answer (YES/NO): YES